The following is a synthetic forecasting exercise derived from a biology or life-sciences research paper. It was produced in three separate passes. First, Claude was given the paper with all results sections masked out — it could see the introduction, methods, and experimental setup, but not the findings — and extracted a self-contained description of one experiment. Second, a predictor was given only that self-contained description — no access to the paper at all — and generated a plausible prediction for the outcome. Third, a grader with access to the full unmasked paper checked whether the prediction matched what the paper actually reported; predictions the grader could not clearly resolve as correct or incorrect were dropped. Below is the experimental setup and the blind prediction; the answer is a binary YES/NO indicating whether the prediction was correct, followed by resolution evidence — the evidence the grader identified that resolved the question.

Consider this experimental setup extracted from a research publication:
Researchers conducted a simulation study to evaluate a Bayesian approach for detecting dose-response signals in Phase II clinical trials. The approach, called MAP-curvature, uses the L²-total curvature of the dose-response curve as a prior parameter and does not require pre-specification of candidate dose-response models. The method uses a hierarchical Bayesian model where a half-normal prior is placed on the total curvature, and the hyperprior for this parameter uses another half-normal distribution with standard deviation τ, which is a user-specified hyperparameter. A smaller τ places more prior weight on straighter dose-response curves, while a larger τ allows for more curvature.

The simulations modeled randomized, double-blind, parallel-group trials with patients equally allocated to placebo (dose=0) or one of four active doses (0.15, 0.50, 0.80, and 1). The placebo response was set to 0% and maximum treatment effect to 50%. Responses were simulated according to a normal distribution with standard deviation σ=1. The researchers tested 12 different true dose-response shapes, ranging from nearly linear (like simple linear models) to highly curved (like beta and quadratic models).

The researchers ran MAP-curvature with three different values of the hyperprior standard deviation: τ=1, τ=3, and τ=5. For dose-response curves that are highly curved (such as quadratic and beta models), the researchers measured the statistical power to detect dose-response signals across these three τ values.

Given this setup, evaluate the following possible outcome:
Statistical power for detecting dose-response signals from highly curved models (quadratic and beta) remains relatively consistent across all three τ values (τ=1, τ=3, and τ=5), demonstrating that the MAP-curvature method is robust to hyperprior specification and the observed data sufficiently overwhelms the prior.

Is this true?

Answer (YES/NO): NO